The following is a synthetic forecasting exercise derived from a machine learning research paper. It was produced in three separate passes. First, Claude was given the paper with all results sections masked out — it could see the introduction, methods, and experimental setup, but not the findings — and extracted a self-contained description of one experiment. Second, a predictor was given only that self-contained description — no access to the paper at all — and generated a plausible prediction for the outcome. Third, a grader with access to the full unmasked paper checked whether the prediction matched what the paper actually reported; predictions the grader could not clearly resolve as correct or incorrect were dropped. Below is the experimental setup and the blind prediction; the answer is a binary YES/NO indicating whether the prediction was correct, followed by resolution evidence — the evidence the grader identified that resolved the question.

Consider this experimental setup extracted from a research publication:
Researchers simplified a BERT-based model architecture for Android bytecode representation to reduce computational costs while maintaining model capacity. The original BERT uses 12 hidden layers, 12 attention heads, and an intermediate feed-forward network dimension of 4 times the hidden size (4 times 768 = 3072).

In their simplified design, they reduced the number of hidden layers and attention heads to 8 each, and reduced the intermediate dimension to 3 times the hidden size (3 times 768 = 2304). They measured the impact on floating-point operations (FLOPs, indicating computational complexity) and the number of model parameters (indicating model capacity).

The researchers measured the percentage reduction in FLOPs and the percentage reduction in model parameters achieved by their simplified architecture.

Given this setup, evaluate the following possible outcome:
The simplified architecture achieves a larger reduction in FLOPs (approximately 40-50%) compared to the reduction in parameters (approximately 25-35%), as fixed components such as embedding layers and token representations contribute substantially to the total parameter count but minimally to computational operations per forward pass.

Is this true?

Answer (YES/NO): NO